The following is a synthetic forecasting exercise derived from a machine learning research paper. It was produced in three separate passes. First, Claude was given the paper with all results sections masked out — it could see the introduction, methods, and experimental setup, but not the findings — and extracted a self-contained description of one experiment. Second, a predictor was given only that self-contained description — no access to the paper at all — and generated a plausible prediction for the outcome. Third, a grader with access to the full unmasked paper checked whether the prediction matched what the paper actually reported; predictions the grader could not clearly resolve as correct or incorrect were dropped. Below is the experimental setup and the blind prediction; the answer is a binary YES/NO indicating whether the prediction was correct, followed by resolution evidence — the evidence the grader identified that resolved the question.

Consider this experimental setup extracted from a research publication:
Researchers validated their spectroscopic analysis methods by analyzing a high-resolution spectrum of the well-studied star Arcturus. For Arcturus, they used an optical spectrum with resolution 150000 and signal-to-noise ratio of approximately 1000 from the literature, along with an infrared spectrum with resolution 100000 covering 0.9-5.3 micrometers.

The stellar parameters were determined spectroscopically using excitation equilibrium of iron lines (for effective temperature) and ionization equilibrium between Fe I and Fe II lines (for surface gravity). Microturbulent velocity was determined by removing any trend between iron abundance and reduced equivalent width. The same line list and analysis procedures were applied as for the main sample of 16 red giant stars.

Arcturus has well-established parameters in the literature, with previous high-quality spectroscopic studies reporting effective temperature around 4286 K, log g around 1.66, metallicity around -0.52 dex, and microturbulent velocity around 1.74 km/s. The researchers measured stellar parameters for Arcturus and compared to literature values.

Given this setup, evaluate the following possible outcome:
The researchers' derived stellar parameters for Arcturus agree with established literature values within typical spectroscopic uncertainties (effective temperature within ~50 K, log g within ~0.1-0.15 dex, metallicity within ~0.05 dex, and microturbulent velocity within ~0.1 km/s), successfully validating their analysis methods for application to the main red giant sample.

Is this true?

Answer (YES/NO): YES